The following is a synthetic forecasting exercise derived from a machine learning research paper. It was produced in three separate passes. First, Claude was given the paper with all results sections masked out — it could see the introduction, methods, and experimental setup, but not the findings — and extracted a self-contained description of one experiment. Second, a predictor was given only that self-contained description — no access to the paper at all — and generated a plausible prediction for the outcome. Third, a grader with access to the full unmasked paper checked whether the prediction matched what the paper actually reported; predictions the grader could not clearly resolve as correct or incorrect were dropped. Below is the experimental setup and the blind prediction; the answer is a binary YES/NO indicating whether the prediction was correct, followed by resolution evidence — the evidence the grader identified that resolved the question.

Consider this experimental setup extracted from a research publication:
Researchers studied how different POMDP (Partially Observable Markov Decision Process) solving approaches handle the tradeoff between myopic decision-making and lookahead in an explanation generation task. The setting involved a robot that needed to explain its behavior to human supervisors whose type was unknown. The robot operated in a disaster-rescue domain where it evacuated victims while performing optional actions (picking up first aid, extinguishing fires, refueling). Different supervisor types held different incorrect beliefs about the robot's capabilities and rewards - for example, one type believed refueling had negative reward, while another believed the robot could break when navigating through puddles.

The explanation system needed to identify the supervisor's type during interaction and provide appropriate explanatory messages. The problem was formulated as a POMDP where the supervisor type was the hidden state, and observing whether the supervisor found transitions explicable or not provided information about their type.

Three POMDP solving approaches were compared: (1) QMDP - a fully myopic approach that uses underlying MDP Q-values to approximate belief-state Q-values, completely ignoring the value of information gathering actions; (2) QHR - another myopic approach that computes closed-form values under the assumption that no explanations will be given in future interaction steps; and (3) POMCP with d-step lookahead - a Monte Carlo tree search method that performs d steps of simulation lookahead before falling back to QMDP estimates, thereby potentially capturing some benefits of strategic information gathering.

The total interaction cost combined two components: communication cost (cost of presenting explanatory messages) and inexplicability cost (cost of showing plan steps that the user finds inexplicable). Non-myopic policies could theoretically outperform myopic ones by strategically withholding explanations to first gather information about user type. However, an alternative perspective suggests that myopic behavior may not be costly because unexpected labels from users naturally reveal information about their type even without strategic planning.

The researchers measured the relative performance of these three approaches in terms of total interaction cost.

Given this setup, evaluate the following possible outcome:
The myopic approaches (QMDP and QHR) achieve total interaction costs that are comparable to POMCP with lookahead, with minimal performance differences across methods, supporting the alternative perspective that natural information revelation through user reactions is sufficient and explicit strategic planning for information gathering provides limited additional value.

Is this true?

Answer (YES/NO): NO